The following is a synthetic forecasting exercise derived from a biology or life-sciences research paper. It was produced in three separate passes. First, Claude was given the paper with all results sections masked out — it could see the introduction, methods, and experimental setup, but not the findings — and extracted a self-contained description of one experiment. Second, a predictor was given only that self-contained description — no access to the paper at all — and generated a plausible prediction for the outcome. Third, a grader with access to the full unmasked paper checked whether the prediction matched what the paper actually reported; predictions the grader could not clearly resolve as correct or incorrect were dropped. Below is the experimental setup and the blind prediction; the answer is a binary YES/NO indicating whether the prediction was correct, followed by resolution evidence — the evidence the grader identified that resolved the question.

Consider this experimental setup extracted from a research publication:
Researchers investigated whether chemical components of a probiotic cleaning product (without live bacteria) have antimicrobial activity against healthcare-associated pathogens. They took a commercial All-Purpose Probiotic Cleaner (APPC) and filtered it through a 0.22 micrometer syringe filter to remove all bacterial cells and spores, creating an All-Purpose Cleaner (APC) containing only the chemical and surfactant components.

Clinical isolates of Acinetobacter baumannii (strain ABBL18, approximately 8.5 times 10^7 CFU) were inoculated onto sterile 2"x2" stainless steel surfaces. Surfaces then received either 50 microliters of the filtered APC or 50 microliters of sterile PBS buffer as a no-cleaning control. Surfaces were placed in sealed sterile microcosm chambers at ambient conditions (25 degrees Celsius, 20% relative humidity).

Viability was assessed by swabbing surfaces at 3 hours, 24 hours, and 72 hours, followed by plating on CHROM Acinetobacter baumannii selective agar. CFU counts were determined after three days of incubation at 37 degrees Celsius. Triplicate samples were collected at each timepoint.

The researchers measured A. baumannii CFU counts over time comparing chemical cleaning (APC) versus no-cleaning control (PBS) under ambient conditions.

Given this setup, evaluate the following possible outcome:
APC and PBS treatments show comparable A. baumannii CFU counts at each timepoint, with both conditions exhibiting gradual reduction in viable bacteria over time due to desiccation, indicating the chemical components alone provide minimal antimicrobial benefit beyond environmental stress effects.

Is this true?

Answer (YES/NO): NO